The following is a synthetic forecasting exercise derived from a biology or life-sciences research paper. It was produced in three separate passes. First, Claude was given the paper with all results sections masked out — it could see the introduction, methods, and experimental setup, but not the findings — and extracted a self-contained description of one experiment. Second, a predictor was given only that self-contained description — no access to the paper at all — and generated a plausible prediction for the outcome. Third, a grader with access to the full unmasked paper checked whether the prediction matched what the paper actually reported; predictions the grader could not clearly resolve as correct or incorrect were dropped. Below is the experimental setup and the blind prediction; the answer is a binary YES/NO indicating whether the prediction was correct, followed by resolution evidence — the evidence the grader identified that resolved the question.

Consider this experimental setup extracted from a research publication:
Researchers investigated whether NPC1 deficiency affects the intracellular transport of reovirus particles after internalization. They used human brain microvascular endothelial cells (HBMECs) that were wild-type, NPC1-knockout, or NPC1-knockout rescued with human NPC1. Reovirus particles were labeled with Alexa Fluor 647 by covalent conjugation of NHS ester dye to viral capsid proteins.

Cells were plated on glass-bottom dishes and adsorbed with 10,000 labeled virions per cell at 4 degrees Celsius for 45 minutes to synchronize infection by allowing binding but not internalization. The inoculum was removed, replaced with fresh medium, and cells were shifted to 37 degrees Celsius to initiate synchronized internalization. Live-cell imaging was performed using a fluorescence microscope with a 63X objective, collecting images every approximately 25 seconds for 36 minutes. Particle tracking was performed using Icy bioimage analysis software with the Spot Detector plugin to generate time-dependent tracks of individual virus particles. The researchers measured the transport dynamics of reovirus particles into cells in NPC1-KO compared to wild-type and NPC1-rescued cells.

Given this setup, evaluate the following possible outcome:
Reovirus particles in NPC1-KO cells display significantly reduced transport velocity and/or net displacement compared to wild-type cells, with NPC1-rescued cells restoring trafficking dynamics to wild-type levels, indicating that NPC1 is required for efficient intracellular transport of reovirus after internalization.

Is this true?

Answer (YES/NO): NO